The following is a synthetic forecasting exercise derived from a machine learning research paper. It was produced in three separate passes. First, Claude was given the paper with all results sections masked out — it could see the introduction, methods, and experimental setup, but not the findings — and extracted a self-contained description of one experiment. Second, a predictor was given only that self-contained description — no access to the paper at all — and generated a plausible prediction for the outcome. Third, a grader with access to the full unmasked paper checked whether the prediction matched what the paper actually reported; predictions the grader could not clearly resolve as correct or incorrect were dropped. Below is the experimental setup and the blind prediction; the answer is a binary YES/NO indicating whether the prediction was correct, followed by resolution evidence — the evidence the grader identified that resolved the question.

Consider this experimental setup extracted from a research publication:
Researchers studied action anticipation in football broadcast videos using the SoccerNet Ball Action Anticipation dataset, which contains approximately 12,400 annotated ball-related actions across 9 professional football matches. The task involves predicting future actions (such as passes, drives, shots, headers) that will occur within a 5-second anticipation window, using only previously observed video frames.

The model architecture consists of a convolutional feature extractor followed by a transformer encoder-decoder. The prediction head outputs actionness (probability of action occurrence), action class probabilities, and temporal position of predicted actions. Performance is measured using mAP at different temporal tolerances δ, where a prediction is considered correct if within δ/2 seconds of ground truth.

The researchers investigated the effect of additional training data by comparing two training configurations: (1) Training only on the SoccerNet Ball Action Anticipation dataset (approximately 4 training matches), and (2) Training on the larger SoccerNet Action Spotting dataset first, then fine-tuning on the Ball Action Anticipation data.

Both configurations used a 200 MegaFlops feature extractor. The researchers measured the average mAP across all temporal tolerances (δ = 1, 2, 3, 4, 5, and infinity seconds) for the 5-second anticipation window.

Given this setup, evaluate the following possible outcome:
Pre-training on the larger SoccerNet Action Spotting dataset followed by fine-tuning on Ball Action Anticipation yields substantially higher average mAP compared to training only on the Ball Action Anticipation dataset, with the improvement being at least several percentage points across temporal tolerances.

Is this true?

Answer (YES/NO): NO